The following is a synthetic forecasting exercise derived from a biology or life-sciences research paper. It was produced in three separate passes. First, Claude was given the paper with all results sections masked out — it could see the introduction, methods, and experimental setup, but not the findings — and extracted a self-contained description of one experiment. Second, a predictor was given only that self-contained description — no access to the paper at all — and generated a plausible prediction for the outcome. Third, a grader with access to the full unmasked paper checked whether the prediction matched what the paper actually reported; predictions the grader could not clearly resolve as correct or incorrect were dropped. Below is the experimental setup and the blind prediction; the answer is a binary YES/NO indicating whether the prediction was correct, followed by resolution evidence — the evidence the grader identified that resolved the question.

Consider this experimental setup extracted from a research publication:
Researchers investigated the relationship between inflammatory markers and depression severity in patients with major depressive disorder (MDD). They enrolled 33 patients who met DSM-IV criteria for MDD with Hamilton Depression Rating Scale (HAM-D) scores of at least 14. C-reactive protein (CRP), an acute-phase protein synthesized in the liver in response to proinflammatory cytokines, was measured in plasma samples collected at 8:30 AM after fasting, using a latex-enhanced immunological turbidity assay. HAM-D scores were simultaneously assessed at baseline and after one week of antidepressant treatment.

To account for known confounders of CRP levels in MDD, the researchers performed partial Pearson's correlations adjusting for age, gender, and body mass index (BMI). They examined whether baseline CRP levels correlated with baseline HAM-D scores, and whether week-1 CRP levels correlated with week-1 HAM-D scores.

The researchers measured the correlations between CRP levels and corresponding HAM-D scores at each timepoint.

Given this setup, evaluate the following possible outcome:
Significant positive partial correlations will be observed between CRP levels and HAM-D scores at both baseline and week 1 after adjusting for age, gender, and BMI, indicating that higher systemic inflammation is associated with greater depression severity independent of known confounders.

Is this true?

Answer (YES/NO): NO